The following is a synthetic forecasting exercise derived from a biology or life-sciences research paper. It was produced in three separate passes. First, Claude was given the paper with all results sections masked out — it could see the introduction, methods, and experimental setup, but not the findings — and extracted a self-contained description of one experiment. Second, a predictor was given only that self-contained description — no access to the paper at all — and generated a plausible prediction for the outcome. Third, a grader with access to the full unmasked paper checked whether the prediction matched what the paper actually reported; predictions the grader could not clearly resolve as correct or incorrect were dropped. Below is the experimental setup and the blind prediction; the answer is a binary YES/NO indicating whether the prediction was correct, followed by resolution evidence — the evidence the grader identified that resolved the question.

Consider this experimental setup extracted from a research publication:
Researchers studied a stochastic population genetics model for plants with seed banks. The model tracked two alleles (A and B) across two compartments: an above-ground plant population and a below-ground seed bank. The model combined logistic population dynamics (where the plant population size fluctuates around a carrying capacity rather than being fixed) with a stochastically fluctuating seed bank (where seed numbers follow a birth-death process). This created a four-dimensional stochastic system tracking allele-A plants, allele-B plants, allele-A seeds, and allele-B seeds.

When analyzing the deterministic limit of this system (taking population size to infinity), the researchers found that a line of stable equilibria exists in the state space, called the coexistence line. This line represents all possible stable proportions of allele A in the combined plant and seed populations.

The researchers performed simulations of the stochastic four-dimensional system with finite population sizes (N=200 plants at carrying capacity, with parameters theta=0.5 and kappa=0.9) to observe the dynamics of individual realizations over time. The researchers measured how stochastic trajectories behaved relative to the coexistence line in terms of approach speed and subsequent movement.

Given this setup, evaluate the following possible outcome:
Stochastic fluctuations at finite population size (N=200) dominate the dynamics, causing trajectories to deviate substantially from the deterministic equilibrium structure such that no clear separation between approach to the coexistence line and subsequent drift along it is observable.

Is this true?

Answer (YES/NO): NO